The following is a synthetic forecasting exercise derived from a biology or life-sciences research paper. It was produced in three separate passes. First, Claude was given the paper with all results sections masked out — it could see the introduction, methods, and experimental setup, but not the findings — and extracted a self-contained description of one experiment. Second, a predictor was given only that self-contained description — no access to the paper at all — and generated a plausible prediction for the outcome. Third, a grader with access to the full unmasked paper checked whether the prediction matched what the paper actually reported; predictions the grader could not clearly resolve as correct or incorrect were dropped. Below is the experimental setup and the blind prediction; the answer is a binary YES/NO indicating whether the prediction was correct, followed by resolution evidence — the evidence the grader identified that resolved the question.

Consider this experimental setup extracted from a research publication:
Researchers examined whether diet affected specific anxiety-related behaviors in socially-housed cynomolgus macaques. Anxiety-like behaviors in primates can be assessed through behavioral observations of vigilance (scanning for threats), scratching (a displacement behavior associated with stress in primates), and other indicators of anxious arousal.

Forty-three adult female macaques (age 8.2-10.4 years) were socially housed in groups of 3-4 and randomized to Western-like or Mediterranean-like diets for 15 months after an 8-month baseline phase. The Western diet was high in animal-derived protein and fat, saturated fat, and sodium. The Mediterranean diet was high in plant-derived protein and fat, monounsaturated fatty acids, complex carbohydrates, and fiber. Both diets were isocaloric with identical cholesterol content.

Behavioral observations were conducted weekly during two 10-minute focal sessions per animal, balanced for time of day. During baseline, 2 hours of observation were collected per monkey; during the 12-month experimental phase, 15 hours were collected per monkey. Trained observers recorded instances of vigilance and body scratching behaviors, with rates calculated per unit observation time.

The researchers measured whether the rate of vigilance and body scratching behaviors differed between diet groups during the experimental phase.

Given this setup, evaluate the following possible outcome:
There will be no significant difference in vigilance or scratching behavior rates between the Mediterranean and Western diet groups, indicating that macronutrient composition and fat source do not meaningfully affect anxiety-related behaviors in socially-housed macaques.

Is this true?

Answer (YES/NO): YES